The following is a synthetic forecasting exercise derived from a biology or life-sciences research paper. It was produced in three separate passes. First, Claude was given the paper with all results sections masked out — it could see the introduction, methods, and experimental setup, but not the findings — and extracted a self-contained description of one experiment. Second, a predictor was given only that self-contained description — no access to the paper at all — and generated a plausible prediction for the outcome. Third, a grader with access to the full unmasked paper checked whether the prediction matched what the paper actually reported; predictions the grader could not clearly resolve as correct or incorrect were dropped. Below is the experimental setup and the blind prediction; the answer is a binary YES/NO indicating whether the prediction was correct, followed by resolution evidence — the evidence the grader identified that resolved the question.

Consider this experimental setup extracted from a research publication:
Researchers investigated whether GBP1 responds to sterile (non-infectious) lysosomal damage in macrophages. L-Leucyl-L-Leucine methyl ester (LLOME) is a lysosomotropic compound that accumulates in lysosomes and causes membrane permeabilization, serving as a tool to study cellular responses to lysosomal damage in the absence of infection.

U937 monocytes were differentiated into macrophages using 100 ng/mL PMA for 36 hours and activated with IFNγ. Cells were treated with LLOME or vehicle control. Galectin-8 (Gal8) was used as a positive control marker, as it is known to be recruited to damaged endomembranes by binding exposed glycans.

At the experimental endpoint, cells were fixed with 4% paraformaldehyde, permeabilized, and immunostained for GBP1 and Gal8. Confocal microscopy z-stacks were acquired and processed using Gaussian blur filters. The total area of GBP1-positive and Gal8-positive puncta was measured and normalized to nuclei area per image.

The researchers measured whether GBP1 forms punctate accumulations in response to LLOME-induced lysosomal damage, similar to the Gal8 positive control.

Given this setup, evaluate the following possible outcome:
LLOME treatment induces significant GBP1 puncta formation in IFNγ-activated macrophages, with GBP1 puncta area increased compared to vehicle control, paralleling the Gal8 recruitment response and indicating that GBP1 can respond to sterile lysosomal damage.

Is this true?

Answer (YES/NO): YES